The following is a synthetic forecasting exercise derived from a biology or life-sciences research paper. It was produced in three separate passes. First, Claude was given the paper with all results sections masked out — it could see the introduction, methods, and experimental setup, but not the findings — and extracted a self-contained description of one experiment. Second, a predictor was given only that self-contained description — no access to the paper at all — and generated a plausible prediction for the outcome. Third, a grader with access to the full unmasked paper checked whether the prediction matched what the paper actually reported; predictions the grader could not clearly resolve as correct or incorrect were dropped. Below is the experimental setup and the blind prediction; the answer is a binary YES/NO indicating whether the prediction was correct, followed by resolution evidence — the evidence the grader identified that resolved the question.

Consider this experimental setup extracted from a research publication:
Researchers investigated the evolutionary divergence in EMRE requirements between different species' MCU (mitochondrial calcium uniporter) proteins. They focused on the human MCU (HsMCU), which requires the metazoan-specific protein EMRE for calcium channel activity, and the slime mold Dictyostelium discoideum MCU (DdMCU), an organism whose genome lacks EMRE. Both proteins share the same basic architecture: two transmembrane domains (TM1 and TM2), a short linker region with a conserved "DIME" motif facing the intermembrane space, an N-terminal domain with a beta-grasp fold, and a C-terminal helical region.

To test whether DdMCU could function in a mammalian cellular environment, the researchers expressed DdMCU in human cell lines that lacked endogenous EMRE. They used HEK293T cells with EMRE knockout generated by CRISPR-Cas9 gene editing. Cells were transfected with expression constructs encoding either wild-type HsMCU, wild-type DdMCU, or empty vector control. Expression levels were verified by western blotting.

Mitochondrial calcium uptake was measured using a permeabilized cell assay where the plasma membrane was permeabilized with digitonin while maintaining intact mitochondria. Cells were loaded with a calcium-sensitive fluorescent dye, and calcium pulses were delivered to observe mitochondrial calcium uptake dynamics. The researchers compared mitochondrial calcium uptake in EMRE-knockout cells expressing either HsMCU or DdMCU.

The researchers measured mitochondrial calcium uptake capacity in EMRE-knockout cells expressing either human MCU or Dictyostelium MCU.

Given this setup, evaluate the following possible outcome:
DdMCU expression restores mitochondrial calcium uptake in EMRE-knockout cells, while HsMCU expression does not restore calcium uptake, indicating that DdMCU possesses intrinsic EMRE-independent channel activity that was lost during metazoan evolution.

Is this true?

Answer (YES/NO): YES